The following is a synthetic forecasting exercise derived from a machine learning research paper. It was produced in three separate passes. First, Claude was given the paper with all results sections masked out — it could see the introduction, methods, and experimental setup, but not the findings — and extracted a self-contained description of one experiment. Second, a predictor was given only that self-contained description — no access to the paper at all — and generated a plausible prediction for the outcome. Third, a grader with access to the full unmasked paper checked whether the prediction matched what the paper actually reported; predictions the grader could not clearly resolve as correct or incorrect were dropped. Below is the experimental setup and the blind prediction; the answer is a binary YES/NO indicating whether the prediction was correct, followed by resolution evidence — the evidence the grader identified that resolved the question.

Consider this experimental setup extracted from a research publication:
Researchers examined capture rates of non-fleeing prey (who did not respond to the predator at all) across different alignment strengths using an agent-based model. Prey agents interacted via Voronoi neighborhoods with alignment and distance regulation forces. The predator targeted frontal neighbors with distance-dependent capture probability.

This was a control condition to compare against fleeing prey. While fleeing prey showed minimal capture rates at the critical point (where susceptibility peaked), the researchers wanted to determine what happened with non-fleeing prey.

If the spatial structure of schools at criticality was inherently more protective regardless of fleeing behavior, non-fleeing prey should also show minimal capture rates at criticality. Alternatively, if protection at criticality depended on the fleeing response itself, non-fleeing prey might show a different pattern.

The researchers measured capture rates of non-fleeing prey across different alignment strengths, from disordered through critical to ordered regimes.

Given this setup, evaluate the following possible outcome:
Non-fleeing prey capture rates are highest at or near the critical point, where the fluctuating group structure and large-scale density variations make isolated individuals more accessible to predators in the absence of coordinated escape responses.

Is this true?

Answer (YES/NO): NO